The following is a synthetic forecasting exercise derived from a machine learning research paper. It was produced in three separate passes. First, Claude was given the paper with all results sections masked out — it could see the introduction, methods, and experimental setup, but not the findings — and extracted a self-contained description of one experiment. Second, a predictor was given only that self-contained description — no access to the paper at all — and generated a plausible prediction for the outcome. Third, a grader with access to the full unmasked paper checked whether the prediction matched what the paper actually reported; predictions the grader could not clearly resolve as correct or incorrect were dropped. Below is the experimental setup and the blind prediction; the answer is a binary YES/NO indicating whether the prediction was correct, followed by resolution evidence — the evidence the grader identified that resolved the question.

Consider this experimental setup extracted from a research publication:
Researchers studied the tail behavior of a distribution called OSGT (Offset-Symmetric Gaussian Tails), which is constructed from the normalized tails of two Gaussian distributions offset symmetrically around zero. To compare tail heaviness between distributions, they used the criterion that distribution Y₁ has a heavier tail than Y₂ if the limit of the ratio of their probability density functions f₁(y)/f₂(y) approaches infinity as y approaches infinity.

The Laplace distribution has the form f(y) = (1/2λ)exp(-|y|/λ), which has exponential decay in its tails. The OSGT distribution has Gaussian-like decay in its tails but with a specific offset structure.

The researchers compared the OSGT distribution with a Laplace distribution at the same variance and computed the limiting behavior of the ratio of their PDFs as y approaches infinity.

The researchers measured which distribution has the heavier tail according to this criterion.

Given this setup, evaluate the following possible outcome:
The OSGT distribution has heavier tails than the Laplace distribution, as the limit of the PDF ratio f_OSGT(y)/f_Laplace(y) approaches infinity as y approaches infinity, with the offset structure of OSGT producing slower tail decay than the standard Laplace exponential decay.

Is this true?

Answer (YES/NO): NO